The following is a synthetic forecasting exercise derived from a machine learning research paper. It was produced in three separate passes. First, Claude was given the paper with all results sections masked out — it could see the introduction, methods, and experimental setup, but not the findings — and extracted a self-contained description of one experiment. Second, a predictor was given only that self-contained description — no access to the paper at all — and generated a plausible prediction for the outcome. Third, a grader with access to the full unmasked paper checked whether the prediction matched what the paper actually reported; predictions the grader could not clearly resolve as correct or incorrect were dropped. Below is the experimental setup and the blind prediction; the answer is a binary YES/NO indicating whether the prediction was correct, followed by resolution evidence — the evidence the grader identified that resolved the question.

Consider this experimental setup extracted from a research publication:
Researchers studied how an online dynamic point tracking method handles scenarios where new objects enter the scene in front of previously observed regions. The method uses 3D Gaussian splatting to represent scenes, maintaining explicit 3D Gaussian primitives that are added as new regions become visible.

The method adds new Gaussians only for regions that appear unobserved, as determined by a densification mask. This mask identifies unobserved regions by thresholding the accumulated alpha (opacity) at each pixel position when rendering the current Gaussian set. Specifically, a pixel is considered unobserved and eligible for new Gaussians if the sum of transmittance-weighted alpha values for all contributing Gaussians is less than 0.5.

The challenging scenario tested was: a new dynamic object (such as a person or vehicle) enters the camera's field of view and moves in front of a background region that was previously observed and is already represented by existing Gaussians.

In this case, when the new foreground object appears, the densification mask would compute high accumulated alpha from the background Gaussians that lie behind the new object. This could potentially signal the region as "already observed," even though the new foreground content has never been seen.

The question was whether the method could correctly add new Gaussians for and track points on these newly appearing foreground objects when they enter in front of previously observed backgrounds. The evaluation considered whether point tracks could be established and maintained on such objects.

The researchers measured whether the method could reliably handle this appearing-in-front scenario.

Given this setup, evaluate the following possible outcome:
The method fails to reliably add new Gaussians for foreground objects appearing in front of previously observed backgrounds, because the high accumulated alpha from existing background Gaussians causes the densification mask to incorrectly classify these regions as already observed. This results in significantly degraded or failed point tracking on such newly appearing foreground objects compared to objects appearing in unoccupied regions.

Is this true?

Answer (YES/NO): YES